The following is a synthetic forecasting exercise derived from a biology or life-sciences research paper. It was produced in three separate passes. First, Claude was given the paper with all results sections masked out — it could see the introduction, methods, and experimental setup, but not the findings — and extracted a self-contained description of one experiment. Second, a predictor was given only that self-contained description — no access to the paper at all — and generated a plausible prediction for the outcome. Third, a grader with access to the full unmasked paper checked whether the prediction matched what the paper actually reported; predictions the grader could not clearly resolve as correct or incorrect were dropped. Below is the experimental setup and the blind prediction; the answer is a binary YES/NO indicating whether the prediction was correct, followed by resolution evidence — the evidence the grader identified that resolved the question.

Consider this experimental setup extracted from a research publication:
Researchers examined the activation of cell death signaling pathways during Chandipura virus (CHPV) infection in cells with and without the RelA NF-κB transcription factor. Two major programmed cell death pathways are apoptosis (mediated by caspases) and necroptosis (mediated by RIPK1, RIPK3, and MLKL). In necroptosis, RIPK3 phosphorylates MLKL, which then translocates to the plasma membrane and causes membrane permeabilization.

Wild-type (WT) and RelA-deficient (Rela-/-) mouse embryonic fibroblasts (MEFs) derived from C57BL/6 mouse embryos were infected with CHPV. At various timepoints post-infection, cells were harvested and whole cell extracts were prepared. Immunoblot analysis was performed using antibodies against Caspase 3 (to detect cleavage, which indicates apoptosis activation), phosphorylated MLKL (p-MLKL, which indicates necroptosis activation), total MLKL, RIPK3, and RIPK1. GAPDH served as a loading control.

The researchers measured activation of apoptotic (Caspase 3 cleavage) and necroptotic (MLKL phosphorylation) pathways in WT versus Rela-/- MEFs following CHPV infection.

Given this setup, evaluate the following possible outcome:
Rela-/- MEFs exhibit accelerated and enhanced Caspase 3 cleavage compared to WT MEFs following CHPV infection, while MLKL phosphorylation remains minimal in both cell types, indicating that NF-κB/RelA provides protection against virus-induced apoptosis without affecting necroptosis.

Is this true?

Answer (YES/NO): NO